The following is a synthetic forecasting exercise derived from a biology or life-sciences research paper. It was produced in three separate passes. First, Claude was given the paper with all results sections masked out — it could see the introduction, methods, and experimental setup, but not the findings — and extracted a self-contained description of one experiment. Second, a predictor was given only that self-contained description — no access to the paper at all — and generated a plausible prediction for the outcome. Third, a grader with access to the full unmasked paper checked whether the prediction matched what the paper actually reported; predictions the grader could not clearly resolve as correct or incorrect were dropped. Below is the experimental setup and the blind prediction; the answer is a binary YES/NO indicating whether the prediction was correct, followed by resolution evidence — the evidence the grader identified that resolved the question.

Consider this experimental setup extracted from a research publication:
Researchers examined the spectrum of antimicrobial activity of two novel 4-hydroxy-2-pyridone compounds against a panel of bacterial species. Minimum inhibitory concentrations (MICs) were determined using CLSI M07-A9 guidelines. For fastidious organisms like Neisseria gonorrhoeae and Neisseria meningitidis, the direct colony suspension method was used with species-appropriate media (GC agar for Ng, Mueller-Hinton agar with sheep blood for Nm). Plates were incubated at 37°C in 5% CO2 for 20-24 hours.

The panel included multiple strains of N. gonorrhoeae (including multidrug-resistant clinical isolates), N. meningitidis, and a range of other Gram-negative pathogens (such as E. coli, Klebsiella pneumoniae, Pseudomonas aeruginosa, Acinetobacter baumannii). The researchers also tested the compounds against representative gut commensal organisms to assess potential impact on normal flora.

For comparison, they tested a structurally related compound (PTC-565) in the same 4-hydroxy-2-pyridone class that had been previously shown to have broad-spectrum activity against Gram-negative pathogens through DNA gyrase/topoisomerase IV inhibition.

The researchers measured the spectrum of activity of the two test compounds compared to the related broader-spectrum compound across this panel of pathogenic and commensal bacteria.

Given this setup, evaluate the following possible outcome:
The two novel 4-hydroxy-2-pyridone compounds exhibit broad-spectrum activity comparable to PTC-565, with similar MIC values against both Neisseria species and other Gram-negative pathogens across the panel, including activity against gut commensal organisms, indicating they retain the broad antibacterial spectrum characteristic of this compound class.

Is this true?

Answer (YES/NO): NO